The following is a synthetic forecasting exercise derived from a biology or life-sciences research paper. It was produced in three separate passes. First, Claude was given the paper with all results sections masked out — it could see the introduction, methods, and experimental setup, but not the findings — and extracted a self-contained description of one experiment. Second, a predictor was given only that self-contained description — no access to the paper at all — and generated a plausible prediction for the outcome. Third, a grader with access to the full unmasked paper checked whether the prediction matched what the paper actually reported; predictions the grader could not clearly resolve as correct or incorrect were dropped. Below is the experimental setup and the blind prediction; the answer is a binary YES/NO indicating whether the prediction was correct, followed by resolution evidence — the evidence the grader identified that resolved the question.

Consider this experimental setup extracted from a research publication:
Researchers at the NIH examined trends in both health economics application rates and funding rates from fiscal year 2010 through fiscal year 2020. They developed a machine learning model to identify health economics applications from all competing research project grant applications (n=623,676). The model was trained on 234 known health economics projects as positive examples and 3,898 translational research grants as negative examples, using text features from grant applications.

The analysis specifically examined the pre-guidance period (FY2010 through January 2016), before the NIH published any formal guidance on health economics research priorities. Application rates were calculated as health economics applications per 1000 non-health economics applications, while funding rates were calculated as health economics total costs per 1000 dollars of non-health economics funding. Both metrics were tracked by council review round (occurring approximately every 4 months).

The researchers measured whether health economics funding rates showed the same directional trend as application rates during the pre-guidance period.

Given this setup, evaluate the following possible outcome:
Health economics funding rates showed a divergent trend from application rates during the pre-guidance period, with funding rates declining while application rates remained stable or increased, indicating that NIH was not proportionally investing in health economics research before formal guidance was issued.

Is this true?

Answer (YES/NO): NO